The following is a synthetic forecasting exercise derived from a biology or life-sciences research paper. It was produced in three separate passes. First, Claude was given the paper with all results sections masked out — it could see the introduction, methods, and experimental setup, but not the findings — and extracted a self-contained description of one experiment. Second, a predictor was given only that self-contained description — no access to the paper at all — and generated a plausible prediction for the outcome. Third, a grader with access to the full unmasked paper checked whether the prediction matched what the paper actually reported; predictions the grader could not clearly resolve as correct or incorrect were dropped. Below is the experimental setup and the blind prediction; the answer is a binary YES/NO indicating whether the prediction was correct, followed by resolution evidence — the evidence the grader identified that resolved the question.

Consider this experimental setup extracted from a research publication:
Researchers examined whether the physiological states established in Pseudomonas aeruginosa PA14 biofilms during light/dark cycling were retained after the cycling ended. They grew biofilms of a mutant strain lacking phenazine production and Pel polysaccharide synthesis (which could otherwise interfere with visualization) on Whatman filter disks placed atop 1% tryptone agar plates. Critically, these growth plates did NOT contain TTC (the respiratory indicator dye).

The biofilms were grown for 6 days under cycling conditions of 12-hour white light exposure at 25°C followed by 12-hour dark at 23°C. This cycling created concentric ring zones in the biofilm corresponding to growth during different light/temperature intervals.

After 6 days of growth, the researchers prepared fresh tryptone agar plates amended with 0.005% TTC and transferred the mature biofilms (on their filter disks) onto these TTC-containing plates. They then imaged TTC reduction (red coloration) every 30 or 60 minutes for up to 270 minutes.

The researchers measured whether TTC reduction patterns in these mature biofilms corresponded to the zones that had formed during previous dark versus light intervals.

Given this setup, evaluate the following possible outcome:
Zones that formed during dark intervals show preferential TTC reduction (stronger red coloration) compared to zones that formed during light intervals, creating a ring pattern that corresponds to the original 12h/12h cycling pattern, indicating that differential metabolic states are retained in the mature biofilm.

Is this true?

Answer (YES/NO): YES